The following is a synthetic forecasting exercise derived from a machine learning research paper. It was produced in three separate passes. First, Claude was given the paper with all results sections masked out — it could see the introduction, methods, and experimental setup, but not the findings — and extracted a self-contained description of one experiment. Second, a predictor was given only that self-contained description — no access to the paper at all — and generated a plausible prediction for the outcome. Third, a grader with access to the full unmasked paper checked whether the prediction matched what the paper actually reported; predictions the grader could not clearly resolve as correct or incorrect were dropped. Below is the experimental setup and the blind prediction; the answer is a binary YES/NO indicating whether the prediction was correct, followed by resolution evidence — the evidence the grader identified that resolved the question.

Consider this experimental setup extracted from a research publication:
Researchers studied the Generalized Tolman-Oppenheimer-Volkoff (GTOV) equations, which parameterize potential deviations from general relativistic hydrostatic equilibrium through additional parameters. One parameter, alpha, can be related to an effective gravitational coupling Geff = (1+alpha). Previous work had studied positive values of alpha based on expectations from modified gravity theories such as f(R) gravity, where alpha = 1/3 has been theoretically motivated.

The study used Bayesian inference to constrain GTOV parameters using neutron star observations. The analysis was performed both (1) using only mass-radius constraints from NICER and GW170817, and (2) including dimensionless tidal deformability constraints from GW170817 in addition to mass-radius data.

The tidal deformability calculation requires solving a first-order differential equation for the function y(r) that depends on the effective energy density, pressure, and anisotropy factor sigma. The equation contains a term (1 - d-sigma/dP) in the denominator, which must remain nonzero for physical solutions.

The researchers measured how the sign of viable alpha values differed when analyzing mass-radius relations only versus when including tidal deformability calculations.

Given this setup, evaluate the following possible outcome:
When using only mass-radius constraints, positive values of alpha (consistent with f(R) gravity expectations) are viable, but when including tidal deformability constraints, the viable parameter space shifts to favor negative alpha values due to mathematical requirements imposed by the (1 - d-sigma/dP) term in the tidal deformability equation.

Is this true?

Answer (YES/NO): YES